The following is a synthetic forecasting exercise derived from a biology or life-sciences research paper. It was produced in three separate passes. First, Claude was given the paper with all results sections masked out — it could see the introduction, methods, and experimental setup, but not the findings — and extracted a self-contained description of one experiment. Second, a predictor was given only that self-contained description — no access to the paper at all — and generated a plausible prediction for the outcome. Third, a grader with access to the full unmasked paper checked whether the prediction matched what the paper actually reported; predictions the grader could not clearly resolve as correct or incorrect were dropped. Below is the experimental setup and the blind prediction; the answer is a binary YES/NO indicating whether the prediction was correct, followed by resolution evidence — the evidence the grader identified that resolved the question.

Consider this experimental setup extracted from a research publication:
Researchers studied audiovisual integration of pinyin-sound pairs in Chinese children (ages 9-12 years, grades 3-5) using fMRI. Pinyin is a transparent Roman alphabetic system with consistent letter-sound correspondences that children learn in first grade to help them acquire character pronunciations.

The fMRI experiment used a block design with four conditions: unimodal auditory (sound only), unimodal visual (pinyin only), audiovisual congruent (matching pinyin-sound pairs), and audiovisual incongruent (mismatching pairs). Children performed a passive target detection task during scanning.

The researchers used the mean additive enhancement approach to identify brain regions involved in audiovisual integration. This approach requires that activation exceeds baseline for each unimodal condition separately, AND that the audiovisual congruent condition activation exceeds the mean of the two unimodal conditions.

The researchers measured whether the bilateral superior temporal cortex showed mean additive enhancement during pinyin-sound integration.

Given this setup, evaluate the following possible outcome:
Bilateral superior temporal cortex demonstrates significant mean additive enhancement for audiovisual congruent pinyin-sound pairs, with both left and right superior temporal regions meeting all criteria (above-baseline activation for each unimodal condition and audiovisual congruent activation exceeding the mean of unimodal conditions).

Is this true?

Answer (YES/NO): YES